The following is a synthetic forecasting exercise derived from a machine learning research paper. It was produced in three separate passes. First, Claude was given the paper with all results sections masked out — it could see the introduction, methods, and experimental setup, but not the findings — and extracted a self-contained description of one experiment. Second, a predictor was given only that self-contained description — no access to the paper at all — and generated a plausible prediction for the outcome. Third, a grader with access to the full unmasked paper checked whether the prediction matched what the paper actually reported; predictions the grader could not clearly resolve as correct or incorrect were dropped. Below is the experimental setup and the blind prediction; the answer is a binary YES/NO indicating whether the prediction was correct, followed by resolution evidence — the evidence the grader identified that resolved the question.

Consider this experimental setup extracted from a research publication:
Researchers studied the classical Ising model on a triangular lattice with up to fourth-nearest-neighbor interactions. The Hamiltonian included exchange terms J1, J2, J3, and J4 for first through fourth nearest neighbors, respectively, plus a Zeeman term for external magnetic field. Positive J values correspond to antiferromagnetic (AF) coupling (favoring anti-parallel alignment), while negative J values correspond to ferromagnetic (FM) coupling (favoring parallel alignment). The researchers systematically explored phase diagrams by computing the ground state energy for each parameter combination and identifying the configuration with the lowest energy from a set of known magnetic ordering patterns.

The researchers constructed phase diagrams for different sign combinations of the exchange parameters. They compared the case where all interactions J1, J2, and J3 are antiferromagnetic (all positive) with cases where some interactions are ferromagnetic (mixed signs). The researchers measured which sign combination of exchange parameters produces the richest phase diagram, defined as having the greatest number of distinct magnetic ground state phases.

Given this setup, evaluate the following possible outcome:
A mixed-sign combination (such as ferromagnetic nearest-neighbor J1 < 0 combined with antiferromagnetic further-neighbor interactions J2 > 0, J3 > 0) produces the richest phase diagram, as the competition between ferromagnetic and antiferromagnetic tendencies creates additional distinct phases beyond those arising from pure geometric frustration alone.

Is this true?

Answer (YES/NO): NO